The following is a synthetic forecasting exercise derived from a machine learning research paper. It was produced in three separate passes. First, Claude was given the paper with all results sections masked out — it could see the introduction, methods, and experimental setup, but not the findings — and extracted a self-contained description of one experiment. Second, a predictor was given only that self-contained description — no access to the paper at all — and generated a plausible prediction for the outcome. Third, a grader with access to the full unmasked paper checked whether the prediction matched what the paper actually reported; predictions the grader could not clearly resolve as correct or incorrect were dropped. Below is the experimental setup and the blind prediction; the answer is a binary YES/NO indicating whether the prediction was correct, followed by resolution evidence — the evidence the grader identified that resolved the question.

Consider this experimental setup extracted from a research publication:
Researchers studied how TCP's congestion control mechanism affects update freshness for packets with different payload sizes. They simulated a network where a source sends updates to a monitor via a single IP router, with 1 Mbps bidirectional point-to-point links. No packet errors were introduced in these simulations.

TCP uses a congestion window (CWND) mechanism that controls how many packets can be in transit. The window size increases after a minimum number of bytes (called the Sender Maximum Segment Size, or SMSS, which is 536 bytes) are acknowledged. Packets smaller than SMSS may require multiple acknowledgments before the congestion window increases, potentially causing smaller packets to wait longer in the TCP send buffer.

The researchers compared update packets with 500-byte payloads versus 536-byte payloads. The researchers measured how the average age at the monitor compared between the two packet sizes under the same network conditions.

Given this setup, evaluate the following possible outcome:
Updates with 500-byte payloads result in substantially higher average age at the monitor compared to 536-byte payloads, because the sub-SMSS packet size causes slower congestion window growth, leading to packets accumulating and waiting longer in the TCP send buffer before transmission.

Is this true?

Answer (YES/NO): YES